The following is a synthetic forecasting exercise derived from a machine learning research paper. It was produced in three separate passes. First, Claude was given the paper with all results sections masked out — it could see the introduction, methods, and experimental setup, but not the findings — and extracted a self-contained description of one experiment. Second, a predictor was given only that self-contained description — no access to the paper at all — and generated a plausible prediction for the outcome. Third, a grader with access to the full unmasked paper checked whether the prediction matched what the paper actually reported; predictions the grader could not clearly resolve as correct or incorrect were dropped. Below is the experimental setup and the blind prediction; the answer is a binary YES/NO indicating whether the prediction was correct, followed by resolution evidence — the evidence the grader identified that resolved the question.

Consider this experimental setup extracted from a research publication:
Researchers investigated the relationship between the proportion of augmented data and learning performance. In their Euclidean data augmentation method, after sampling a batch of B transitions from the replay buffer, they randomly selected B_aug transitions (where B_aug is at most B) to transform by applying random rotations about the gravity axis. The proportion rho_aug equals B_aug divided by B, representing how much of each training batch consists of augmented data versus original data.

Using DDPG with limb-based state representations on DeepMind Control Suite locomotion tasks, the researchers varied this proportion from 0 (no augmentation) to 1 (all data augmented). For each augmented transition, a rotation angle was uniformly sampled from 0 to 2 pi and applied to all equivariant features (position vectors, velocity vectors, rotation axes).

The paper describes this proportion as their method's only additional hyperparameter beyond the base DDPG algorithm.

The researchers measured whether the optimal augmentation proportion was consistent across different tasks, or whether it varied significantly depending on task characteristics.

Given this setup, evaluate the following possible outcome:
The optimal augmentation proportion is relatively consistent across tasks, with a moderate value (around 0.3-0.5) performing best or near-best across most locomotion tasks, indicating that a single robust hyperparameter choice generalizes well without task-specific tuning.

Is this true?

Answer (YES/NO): NO